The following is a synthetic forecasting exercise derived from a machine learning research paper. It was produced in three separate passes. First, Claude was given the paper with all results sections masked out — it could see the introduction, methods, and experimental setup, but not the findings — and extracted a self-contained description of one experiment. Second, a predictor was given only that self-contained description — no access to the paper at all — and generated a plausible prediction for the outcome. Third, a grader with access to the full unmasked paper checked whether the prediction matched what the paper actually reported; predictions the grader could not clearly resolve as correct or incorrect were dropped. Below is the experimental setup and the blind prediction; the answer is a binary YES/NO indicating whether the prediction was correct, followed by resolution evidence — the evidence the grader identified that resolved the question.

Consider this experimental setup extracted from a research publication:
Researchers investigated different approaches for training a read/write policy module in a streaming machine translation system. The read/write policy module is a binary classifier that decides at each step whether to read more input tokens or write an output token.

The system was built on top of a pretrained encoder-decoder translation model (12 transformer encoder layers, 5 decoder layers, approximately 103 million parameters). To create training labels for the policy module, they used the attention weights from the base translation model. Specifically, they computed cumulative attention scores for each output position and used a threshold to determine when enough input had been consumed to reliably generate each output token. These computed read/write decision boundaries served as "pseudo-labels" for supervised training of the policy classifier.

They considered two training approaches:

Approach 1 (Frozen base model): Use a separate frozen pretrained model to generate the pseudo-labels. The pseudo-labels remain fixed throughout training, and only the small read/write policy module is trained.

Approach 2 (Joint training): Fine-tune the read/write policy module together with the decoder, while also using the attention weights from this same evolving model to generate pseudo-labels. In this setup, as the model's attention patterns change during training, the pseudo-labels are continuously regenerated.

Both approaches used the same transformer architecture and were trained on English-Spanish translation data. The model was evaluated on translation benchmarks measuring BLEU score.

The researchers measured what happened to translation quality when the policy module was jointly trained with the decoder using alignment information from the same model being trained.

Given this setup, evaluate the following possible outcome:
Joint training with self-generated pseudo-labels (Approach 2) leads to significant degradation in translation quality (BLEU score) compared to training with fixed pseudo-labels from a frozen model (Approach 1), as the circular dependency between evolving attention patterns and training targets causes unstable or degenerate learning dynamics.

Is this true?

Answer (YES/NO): YES